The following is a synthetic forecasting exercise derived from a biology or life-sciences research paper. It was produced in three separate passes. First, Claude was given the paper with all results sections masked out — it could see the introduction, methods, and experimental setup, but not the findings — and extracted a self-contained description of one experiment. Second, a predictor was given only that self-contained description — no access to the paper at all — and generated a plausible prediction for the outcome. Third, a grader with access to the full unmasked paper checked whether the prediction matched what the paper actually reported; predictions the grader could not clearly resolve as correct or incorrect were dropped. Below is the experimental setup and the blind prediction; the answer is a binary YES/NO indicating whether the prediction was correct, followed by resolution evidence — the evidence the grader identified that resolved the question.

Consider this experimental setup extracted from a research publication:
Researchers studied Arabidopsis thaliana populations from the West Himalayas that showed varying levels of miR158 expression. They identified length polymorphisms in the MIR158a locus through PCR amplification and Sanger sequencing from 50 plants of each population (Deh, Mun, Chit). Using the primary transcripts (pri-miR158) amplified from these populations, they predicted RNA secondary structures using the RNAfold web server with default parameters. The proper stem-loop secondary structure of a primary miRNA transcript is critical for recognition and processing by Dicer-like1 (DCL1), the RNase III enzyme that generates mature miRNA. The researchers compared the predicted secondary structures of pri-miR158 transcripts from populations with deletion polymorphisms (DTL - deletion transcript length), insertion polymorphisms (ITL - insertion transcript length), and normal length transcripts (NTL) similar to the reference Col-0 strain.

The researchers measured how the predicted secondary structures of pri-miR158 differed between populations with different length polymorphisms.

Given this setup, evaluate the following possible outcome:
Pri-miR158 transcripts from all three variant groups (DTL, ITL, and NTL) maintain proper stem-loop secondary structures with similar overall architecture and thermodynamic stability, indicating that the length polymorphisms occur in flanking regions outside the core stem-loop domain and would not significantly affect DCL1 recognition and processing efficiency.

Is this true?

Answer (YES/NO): NO